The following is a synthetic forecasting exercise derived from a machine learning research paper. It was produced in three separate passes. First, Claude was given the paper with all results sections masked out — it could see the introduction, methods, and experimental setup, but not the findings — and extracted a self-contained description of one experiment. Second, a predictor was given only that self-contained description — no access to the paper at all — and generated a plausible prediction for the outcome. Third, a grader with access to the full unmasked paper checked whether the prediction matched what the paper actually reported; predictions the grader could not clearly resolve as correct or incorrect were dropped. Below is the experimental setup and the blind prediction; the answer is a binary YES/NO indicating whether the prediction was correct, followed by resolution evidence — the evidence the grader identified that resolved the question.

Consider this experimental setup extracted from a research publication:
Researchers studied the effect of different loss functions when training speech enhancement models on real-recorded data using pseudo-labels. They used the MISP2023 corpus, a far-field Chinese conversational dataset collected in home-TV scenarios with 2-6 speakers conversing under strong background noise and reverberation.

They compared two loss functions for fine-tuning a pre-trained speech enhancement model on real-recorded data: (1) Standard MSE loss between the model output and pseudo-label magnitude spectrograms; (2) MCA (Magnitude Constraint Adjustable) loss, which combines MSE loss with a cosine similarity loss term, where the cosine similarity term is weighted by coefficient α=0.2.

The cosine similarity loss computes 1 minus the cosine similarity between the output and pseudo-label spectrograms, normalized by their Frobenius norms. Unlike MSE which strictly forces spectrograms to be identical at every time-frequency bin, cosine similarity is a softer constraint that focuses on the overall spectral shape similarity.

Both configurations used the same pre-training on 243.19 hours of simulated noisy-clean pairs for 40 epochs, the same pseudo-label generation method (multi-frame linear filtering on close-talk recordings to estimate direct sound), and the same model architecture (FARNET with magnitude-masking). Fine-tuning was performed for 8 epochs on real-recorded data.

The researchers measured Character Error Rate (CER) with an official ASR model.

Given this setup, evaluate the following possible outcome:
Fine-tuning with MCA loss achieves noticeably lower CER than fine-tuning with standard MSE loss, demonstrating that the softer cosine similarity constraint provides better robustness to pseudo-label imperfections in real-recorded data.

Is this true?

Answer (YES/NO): NO